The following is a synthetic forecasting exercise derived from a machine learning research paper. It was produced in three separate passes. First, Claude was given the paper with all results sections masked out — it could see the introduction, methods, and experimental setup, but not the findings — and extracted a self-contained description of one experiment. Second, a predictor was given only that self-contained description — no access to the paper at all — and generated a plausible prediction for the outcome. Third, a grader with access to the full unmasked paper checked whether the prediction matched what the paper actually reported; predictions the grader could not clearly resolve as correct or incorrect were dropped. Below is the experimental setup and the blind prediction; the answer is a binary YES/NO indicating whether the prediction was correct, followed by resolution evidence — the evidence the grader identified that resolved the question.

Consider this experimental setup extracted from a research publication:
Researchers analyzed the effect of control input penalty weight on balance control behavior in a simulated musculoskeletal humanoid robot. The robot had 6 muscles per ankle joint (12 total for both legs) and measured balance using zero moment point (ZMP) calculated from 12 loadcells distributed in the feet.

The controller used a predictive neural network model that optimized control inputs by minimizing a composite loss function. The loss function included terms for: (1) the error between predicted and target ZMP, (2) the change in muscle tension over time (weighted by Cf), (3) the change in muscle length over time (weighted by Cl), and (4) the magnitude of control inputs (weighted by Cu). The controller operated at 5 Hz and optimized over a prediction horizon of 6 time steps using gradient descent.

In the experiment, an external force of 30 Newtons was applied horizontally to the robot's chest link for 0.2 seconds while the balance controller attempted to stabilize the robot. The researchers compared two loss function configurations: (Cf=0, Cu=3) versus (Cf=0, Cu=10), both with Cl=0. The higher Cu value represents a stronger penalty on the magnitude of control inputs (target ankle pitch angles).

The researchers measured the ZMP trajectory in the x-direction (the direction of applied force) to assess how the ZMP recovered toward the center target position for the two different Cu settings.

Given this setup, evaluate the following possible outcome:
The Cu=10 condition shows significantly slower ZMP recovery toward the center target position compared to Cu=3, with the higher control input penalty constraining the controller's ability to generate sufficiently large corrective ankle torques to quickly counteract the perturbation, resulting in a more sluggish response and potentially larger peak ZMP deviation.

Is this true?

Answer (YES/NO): YES